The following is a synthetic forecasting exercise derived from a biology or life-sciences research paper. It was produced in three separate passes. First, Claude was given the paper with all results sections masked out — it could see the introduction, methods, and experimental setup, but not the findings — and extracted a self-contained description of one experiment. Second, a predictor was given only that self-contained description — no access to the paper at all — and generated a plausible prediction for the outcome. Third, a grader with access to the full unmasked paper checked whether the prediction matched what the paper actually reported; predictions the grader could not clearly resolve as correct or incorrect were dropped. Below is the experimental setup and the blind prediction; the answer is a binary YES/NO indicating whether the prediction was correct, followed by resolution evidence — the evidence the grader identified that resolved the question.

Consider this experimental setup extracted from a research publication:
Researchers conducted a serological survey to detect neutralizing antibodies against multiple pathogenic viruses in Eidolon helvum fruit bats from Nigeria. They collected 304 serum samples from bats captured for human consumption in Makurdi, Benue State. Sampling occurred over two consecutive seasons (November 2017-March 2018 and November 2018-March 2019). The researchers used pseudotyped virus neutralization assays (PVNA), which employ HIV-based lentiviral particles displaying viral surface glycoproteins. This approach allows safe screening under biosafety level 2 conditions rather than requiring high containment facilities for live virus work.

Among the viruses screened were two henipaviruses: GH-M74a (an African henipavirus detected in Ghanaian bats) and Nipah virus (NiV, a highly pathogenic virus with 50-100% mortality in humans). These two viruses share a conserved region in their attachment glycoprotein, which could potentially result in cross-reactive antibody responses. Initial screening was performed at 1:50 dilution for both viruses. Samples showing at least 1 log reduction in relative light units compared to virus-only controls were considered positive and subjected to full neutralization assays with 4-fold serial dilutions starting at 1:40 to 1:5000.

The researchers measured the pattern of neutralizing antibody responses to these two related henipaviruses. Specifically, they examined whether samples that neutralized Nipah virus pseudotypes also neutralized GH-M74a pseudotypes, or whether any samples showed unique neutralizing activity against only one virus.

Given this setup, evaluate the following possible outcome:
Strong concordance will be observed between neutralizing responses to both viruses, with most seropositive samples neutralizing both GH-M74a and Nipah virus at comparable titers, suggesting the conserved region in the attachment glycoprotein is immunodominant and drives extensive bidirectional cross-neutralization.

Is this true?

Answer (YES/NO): NO